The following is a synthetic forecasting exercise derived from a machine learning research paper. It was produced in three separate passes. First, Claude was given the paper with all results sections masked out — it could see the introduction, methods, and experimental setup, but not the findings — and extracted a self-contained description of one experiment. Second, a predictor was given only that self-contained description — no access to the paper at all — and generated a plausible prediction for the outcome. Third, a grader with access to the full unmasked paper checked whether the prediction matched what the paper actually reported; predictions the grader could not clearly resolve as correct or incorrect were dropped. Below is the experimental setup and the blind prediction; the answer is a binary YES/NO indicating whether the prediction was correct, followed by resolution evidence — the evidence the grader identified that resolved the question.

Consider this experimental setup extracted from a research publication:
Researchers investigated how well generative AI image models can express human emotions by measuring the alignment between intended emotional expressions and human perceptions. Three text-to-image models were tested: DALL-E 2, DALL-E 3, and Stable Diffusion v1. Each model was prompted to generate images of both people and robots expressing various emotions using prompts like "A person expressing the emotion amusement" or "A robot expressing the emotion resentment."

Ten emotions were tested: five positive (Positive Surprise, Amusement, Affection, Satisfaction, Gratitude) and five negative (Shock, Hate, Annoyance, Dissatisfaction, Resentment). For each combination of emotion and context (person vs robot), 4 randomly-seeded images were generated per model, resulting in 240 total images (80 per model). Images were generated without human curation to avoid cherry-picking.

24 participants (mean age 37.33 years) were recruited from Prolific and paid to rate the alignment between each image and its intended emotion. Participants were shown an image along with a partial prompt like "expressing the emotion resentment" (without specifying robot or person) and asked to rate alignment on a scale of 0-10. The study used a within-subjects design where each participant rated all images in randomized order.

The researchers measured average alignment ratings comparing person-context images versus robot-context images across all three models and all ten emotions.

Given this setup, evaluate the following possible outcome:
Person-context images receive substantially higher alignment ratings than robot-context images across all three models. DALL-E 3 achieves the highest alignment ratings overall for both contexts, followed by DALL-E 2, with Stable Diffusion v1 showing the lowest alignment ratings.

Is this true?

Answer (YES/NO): YES